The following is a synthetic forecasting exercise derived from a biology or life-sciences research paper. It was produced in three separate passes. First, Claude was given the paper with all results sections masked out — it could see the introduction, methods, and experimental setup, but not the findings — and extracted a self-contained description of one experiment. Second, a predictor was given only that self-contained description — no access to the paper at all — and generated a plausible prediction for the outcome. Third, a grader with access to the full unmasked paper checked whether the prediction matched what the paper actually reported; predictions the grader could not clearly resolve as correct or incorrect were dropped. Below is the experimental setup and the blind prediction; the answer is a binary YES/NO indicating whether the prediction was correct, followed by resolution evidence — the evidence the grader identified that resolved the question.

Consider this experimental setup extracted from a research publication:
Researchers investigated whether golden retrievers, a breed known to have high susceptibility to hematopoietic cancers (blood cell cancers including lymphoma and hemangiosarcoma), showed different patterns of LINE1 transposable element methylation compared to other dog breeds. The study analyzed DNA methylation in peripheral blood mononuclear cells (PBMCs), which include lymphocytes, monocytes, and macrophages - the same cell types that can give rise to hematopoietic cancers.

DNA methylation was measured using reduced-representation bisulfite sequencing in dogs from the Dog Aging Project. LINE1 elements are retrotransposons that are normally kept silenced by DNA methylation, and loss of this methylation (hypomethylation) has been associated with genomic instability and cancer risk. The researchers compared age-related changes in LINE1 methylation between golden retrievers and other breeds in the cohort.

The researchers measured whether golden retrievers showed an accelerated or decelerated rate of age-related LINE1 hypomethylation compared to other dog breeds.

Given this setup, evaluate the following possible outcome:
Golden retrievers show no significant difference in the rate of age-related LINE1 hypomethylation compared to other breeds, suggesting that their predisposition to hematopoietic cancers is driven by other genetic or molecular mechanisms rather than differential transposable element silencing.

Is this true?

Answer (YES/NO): NO